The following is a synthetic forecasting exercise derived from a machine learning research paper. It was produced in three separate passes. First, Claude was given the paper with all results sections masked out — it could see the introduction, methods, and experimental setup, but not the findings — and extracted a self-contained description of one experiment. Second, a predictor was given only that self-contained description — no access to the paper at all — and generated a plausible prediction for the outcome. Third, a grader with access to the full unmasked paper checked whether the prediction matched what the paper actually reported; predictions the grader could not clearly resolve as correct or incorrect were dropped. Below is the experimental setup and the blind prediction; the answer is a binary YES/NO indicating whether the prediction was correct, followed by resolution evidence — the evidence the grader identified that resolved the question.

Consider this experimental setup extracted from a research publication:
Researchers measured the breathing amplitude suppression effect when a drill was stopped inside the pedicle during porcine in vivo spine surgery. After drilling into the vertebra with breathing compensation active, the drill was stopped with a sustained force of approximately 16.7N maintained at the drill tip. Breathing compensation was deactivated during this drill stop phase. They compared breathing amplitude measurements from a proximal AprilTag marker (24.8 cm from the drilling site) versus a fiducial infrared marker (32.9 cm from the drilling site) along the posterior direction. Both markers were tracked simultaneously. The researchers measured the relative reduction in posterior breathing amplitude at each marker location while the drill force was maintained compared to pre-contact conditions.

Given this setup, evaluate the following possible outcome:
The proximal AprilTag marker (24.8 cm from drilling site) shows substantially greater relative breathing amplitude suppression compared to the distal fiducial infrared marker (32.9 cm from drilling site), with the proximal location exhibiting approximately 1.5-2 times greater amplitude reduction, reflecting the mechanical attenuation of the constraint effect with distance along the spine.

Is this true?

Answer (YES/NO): NO